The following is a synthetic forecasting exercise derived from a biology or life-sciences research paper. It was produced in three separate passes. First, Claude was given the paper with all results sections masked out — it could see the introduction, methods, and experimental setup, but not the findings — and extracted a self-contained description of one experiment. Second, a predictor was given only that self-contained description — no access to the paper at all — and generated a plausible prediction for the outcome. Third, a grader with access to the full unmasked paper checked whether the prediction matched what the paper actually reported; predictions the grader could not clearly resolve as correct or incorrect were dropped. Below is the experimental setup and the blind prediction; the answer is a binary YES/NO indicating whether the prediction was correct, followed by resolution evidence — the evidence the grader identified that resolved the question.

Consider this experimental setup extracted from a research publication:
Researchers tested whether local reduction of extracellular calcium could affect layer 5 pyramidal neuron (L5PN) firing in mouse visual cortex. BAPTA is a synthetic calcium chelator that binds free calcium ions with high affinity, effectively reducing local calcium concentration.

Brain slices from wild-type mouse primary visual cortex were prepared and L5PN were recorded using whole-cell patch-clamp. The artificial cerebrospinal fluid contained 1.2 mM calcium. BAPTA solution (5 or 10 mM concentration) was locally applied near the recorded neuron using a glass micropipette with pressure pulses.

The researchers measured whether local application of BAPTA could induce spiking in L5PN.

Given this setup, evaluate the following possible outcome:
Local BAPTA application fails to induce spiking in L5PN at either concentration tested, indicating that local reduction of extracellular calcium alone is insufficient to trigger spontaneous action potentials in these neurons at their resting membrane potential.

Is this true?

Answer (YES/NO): NO